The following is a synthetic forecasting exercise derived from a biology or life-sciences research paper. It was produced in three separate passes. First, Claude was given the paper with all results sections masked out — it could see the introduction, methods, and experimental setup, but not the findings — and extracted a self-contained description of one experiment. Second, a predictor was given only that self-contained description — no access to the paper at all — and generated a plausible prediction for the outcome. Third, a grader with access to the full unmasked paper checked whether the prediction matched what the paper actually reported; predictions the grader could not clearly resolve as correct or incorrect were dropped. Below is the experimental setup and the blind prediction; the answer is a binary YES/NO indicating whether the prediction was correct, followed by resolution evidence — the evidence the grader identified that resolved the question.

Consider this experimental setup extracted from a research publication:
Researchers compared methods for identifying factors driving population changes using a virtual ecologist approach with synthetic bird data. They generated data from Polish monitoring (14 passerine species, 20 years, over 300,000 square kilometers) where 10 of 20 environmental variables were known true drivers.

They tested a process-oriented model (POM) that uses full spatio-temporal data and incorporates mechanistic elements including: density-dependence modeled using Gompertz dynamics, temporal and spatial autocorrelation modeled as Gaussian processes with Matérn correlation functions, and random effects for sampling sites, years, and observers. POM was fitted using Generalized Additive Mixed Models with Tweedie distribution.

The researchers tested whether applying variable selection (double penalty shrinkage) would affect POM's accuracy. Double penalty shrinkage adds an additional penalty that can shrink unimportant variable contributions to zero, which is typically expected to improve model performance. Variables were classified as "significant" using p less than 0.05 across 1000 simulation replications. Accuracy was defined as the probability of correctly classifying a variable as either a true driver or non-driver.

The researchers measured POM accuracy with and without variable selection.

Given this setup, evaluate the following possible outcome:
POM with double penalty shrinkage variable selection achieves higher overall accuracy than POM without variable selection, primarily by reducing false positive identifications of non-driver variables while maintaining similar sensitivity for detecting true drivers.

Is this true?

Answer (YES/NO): NO